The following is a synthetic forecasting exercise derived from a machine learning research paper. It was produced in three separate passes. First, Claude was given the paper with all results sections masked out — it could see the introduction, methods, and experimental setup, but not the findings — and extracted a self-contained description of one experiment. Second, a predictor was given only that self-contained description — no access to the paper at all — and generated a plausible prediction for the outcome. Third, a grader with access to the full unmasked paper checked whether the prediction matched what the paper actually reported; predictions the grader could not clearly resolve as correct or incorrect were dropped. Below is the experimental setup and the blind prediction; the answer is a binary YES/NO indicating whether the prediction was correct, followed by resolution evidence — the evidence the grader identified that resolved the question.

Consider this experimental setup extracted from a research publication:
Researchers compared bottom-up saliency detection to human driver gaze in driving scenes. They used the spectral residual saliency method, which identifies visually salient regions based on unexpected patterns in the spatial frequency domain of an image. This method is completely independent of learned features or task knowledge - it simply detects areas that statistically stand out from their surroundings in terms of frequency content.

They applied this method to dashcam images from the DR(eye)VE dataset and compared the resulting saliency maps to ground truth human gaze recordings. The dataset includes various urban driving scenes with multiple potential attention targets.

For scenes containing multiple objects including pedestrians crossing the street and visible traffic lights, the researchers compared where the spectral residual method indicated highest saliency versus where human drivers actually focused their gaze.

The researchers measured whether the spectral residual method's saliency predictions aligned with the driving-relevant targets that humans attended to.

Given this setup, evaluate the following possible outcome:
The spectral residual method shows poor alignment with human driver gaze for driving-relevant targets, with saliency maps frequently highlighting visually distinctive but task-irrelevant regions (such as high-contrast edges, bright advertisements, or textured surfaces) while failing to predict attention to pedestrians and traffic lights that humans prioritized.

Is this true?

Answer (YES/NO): NO